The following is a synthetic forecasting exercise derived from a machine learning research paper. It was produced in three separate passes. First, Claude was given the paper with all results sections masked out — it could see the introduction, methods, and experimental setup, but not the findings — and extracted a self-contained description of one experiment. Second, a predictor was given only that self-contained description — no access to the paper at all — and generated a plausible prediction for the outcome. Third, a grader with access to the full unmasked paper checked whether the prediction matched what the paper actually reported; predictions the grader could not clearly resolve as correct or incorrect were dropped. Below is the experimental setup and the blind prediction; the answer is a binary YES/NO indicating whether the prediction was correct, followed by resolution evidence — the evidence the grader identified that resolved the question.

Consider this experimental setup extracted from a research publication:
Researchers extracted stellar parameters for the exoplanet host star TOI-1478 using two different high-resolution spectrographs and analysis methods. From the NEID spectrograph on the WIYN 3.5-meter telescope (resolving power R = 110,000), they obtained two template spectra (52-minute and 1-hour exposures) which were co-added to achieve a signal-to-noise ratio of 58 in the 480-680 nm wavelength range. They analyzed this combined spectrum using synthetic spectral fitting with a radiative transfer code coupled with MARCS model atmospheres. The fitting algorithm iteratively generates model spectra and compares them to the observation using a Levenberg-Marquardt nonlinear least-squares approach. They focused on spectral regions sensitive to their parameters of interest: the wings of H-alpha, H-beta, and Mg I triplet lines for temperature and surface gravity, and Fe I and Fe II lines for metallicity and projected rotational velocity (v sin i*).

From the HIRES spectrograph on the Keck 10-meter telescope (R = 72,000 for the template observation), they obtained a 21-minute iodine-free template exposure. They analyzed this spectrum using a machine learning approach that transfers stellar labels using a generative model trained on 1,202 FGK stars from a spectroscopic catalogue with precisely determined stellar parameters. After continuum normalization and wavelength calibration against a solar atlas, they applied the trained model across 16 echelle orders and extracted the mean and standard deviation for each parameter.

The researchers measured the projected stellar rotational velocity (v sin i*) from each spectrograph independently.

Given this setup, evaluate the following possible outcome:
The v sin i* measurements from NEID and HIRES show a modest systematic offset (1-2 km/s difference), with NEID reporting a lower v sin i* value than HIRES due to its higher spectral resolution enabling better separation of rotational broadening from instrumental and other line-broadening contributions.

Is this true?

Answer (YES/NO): NO